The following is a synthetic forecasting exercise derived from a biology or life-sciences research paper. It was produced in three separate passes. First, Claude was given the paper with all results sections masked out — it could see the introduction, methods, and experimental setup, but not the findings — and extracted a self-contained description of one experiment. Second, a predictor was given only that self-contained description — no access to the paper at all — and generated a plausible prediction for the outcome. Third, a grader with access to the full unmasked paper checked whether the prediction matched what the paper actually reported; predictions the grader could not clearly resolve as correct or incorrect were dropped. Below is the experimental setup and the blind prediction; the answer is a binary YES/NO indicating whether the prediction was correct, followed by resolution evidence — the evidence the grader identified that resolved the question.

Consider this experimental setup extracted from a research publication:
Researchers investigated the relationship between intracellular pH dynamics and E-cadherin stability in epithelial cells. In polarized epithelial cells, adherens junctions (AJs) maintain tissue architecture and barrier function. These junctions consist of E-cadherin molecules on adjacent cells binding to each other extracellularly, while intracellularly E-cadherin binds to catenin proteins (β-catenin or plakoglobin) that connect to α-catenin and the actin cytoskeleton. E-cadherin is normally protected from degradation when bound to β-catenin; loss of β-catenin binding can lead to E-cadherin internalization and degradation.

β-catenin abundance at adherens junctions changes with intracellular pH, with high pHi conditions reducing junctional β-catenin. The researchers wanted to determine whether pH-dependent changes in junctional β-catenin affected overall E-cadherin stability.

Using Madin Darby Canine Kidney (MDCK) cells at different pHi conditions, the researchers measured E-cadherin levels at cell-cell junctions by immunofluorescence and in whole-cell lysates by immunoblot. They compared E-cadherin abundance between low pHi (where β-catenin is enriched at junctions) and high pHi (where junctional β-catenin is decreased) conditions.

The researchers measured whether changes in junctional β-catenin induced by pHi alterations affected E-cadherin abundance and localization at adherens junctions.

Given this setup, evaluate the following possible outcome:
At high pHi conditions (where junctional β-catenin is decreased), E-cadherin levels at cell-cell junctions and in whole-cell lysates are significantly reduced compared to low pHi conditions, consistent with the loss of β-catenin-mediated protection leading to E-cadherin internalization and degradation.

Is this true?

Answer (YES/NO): NO